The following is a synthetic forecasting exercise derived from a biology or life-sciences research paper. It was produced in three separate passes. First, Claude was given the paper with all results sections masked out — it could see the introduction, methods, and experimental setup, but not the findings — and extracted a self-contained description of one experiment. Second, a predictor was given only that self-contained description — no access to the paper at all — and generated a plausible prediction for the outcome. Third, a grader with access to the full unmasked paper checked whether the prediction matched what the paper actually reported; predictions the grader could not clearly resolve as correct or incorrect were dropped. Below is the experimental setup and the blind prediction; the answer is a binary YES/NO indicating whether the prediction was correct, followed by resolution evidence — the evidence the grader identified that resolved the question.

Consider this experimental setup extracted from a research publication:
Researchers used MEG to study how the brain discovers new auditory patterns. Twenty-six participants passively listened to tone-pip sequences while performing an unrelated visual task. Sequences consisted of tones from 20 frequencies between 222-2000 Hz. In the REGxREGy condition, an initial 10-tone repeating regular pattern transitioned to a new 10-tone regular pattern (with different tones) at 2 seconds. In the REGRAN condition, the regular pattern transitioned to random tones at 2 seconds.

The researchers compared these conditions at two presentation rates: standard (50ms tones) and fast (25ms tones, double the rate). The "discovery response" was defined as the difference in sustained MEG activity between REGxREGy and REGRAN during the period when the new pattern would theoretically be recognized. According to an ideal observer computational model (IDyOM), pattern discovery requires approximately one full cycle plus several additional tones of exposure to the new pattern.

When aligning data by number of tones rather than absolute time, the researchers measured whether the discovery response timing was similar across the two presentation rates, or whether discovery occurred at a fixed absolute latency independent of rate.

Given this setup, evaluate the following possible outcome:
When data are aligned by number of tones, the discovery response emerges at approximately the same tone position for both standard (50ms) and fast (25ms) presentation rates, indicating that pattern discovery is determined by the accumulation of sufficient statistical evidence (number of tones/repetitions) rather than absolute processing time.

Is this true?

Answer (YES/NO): YES